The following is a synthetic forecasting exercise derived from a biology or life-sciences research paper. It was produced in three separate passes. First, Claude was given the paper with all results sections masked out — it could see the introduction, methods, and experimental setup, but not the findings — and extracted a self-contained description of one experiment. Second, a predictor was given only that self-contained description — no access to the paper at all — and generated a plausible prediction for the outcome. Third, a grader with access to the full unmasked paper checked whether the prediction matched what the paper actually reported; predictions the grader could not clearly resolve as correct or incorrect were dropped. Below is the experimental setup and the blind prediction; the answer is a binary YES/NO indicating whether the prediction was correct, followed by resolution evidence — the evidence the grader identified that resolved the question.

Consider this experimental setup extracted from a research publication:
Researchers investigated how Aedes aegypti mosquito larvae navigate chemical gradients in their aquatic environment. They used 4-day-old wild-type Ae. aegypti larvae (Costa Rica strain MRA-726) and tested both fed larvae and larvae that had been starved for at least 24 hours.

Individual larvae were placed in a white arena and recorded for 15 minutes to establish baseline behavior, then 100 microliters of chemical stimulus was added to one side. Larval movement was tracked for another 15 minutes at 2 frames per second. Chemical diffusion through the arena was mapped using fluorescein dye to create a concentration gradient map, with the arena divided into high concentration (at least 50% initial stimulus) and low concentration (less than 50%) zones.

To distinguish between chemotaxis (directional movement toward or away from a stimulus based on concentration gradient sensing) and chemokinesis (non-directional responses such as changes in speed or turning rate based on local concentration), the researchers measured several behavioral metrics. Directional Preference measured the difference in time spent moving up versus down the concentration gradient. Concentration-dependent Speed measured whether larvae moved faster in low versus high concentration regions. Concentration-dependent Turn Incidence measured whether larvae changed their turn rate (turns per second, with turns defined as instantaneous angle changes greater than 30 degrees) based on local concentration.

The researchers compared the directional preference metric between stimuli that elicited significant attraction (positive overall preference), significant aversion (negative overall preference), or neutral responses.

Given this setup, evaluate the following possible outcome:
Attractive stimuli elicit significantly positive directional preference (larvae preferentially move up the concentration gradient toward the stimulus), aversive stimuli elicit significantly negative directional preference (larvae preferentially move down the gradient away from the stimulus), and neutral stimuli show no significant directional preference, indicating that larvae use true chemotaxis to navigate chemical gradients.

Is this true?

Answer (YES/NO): NO